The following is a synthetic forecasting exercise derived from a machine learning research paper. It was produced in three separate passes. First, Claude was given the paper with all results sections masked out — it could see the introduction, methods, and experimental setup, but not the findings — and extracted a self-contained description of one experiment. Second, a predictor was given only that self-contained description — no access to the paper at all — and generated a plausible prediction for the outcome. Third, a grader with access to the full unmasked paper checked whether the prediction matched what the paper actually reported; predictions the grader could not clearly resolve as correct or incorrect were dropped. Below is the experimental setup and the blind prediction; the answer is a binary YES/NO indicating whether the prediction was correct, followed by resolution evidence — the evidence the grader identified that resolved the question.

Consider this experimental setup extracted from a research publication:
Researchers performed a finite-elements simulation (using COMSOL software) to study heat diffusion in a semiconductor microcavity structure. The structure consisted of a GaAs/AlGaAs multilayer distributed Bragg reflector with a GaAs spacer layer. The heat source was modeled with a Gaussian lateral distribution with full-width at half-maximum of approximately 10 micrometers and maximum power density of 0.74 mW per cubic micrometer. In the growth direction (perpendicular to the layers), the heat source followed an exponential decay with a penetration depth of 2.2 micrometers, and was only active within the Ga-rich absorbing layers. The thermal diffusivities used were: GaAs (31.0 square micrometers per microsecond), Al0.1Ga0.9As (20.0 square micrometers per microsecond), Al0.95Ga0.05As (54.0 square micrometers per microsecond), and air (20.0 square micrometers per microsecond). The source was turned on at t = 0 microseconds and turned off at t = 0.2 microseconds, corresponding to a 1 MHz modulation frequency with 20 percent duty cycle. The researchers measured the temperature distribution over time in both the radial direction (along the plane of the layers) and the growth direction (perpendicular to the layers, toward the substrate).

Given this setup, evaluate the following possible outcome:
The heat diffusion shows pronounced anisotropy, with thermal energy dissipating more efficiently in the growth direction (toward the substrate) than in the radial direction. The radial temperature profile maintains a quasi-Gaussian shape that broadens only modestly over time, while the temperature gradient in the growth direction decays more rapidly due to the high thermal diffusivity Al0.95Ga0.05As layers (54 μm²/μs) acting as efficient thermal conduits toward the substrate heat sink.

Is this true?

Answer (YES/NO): YES